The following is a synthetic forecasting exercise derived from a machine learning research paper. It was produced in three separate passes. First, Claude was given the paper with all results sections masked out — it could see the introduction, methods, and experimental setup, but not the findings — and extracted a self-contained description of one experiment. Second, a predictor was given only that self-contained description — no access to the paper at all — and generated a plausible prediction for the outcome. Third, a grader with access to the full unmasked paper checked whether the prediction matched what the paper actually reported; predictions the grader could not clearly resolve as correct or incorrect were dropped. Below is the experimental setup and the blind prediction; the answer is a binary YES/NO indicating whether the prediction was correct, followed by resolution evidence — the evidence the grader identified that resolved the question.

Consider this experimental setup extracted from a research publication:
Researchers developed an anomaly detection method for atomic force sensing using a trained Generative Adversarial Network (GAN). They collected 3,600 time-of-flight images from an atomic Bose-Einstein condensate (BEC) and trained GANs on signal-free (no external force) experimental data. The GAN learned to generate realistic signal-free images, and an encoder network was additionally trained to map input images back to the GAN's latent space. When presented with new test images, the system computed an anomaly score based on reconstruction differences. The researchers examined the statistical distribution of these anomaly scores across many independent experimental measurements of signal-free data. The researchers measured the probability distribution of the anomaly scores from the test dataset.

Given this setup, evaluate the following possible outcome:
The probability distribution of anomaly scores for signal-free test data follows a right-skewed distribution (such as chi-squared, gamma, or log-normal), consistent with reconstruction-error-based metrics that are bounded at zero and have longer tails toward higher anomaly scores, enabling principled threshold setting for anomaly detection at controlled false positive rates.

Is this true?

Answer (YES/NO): NO